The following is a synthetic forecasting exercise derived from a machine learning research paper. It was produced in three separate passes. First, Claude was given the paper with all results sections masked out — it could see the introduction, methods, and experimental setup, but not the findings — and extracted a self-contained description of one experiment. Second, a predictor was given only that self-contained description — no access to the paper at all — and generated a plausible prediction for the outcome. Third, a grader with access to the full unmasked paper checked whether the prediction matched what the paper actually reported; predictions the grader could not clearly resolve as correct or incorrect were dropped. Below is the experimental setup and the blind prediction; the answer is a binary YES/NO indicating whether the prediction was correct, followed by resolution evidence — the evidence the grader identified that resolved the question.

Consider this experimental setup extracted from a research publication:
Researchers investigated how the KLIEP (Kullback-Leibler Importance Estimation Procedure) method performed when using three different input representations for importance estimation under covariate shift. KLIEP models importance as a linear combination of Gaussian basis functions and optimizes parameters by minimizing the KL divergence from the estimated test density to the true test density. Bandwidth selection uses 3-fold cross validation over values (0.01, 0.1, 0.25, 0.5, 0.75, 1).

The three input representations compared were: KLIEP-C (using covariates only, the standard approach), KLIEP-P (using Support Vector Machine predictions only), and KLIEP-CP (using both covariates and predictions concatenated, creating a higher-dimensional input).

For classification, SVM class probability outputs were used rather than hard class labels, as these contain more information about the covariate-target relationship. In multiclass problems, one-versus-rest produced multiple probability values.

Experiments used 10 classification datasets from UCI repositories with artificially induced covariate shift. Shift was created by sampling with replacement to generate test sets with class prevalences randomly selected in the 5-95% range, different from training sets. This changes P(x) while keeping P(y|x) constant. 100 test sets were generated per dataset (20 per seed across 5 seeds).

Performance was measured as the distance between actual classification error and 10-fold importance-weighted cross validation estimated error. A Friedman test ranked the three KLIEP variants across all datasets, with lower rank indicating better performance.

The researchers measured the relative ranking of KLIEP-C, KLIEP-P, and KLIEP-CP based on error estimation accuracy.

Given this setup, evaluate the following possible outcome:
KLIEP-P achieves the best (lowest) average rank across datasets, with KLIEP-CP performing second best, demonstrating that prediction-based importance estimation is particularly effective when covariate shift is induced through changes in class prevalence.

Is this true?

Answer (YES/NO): NO